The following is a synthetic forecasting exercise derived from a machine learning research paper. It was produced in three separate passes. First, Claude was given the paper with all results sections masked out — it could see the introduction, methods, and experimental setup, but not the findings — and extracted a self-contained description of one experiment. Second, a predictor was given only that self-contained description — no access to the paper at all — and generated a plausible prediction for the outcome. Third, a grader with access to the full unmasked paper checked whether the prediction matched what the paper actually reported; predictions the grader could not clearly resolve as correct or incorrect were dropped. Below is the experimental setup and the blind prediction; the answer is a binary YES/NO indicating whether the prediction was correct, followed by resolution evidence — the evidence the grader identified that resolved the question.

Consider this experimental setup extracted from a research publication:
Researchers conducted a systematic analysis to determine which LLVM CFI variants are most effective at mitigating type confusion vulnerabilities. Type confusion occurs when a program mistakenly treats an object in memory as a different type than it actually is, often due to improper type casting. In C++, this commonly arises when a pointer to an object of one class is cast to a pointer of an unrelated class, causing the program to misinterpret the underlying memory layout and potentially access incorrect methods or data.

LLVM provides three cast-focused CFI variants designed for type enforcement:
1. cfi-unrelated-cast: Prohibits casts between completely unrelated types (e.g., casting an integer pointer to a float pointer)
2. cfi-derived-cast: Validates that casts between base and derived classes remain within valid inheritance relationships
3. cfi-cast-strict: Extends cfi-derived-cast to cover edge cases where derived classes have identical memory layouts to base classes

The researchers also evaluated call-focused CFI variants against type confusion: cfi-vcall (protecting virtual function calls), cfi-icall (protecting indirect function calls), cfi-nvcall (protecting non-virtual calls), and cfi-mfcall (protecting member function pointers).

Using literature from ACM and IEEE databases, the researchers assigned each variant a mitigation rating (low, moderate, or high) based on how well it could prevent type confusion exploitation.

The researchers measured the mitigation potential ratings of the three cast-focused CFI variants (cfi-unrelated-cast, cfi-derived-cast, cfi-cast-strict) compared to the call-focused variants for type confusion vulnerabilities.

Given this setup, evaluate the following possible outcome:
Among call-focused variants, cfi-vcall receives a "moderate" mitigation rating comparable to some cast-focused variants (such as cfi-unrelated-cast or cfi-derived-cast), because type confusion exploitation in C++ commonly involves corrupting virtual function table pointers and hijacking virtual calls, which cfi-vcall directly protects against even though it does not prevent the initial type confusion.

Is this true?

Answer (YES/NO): NO